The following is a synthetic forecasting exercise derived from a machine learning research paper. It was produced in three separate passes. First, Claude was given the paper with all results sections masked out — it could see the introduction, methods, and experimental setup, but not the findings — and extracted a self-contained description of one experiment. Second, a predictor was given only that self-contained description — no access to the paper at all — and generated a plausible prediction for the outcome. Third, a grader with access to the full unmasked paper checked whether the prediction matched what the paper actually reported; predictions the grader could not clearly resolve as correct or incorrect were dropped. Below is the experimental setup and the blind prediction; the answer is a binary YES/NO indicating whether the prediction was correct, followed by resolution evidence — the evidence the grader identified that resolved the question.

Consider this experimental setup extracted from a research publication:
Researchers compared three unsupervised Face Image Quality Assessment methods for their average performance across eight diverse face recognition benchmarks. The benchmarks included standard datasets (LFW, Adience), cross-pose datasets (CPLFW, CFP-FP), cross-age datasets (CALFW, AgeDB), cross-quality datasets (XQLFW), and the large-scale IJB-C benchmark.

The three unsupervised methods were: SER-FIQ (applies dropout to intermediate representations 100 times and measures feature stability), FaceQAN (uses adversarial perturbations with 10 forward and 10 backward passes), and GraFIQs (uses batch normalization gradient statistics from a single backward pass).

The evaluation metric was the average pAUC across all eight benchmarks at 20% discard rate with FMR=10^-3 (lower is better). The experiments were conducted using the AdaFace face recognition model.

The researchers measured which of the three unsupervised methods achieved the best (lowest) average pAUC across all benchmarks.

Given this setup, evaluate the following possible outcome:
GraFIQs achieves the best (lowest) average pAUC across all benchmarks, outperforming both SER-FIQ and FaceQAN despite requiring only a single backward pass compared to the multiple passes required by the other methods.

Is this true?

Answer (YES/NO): NO